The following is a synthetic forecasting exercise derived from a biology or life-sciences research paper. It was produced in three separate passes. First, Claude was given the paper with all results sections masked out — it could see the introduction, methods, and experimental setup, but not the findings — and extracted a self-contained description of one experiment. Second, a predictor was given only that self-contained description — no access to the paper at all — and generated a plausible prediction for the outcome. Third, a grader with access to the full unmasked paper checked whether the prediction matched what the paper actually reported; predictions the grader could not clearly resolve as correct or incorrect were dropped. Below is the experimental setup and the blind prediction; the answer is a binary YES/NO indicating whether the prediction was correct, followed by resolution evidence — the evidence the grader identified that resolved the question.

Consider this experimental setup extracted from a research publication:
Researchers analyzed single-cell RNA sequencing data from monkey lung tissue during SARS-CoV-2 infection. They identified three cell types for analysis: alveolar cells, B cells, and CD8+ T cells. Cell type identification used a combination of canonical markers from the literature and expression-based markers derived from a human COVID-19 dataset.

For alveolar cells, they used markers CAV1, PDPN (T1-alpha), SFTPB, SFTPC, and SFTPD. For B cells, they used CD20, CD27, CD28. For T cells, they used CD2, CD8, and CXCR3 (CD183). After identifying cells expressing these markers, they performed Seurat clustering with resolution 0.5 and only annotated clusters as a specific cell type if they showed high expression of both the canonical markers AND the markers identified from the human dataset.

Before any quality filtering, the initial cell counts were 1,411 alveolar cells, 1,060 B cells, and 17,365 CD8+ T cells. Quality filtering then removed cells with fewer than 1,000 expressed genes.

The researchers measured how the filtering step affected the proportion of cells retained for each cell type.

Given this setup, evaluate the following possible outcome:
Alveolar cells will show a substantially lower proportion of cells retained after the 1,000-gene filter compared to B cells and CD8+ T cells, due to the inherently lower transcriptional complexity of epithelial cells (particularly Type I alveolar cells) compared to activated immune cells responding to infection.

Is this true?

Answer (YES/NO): NO